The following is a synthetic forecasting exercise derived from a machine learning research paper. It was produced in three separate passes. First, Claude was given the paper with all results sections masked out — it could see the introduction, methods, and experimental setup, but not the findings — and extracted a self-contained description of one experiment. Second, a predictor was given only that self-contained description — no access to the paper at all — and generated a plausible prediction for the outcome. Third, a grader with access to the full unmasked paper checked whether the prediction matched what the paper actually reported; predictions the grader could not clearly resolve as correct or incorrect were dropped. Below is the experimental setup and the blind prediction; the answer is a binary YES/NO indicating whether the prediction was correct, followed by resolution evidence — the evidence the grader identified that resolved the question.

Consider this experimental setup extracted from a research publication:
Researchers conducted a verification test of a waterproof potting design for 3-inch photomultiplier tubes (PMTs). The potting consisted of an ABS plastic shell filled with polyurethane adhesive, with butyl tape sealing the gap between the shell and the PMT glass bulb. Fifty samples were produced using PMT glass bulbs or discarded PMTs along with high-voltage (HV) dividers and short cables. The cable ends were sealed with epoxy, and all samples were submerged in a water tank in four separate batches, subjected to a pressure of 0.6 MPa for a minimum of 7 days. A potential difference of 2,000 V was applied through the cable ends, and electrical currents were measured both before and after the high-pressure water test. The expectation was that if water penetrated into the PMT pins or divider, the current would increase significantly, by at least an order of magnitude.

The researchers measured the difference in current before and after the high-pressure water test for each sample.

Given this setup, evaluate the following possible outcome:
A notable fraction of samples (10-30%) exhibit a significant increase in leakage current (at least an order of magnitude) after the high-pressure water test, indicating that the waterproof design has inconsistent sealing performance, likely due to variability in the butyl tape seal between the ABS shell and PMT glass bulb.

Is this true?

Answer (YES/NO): NO